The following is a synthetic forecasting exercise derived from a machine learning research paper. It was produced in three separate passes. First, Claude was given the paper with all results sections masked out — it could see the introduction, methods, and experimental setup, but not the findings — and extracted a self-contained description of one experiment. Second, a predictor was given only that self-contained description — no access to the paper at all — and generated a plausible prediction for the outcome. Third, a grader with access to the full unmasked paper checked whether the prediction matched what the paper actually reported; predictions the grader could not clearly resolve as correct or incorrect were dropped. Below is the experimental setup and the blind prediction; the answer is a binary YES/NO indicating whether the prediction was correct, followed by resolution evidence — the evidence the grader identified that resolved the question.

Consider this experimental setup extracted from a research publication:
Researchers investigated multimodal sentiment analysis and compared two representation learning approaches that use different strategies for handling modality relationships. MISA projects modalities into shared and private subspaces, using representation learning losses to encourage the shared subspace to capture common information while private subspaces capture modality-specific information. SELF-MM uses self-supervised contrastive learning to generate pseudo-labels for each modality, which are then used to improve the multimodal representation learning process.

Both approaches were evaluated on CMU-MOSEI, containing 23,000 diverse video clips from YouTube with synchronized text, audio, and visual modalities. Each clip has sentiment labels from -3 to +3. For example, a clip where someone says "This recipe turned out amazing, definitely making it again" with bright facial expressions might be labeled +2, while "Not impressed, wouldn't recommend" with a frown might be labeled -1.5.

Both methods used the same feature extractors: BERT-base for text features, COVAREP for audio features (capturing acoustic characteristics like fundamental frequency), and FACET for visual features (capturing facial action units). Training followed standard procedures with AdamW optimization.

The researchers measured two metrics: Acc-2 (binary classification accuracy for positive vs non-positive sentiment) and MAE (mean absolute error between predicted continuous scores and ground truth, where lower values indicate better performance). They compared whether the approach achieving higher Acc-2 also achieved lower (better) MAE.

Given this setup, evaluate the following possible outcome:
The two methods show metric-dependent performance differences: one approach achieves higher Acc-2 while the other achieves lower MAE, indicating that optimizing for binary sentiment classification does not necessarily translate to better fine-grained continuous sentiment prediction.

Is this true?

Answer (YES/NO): YES